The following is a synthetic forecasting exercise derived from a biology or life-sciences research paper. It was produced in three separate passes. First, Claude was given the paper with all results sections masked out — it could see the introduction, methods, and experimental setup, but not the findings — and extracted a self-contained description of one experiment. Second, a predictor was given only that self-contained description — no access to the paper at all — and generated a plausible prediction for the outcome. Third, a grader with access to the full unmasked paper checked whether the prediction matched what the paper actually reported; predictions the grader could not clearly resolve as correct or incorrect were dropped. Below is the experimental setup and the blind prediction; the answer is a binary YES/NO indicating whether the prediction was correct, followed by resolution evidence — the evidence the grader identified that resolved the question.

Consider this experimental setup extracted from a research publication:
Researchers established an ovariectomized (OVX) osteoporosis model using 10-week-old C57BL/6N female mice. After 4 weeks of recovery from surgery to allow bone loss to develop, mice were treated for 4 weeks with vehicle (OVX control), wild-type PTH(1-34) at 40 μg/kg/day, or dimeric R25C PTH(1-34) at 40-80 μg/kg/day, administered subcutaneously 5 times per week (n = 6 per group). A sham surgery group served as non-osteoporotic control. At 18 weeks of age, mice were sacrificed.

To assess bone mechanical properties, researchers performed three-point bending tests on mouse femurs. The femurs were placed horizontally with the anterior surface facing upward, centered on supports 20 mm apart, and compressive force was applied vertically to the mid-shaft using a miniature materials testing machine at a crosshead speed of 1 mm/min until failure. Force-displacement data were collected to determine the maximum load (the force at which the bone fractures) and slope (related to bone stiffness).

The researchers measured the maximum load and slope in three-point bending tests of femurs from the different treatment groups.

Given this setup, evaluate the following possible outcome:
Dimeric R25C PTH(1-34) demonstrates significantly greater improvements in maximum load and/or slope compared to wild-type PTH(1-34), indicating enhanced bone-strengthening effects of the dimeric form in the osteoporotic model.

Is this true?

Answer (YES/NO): NO